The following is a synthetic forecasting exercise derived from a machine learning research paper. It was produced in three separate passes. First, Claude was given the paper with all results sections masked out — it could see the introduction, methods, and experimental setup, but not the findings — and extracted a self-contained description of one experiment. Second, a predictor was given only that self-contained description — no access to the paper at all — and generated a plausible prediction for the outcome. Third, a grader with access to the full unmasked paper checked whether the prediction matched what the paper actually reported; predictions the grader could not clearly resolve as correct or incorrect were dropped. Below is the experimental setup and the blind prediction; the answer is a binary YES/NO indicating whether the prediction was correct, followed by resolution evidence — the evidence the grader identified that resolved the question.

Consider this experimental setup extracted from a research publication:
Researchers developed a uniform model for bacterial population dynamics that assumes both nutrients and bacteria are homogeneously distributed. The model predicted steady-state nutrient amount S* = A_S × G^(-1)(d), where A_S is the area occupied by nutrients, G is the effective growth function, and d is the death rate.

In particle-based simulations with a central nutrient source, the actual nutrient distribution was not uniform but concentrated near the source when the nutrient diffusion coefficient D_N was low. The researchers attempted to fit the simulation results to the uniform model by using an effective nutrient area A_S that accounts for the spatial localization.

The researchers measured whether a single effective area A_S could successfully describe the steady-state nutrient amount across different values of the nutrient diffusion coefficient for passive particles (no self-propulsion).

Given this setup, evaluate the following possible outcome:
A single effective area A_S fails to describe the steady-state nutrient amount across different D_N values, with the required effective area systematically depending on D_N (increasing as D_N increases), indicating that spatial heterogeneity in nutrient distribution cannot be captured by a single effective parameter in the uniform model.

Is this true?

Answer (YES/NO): NO